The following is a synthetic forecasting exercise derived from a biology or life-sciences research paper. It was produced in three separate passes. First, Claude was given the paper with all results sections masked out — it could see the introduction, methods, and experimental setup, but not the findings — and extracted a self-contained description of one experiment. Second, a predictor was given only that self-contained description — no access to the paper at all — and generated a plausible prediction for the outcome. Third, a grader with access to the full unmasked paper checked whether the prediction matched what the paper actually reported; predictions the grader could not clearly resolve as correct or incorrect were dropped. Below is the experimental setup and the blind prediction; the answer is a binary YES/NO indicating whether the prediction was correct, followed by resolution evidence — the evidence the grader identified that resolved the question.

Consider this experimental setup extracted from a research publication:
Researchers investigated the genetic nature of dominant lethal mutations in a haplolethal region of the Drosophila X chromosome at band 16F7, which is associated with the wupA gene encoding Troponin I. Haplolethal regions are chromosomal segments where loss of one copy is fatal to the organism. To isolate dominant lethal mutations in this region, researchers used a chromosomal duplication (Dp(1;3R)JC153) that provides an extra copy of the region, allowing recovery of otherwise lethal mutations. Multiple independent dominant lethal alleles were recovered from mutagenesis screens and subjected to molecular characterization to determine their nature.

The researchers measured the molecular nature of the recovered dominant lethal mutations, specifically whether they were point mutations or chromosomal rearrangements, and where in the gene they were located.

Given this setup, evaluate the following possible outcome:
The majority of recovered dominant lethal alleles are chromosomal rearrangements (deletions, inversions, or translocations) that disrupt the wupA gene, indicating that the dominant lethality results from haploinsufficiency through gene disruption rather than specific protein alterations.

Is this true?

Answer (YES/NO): YES